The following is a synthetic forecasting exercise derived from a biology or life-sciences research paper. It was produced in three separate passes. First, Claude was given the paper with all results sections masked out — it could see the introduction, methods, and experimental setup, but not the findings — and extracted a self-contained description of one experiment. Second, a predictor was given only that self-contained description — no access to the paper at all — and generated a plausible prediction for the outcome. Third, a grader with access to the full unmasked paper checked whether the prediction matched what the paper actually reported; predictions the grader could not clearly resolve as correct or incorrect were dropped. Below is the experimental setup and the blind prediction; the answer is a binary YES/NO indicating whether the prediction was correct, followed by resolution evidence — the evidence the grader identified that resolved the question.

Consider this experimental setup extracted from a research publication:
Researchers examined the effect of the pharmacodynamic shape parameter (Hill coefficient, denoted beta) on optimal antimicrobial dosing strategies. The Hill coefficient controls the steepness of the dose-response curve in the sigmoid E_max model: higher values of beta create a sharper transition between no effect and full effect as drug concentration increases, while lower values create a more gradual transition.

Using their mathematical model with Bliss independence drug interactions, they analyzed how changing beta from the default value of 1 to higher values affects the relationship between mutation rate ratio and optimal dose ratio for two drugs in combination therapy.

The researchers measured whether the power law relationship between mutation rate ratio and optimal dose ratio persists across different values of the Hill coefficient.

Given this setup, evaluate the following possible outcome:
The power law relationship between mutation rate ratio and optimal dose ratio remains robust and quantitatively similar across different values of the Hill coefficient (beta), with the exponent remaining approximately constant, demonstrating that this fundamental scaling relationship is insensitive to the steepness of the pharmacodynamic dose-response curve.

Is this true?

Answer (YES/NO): NO